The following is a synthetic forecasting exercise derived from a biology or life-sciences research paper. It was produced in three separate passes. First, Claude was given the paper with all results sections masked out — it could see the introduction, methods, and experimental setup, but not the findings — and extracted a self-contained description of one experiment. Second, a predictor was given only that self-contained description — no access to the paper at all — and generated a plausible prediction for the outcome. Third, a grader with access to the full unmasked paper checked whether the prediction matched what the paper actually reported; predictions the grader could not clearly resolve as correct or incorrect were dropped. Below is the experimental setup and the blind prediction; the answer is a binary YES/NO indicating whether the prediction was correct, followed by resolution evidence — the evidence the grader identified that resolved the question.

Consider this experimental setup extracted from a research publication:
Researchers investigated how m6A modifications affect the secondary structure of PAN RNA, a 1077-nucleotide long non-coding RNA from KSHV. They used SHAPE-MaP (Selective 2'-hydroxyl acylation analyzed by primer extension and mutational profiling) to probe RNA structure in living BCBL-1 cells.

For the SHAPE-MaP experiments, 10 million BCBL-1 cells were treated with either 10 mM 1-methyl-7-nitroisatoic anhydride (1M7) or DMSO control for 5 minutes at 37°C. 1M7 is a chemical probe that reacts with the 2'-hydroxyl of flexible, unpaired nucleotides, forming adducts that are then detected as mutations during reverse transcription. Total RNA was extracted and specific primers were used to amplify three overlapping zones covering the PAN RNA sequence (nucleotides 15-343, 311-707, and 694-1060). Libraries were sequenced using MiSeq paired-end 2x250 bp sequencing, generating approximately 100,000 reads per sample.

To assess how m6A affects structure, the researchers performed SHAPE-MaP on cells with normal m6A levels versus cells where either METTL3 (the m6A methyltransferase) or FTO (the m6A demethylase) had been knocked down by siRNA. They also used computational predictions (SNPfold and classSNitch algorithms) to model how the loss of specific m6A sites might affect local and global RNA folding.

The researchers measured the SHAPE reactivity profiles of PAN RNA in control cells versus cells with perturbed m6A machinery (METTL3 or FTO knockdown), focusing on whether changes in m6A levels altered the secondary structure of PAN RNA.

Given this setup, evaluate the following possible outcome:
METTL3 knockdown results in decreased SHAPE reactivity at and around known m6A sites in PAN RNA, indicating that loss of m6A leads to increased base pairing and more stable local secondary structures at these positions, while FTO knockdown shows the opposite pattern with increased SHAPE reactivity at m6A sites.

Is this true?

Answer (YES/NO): YES